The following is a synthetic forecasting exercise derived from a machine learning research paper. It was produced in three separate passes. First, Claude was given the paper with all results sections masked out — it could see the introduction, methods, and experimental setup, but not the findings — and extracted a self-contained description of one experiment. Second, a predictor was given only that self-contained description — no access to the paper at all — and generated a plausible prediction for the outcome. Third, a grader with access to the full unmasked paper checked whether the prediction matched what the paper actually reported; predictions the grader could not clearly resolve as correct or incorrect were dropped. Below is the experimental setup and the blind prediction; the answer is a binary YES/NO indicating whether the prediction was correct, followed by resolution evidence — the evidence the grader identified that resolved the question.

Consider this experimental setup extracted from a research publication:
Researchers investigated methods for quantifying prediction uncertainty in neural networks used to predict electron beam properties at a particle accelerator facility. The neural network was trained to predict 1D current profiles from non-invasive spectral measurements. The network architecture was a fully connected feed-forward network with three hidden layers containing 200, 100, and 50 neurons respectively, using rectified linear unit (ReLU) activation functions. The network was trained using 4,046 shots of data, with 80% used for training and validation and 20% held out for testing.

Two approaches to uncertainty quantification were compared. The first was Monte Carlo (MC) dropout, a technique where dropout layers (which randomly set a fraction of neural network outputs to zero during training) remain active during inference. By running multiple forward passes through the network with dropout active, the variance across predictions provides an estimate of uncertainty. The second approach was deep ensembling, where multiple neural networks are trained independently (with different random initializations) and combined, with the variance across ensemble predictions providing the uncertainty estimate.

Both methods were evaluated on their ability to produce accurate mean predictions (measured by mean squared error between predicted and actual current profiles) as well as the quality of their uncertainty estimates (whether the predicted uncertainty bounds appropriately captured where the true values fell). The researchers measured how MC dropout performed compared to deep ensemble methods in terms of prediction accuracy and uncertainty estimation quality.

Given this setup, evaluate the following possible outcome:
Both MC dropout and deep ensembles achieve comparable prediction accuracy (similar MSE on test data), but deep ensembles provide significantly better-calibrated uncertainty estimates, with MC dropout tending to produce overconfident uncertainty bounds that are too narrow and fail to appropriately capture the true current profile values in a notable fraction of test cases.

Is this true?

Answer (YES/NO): NO